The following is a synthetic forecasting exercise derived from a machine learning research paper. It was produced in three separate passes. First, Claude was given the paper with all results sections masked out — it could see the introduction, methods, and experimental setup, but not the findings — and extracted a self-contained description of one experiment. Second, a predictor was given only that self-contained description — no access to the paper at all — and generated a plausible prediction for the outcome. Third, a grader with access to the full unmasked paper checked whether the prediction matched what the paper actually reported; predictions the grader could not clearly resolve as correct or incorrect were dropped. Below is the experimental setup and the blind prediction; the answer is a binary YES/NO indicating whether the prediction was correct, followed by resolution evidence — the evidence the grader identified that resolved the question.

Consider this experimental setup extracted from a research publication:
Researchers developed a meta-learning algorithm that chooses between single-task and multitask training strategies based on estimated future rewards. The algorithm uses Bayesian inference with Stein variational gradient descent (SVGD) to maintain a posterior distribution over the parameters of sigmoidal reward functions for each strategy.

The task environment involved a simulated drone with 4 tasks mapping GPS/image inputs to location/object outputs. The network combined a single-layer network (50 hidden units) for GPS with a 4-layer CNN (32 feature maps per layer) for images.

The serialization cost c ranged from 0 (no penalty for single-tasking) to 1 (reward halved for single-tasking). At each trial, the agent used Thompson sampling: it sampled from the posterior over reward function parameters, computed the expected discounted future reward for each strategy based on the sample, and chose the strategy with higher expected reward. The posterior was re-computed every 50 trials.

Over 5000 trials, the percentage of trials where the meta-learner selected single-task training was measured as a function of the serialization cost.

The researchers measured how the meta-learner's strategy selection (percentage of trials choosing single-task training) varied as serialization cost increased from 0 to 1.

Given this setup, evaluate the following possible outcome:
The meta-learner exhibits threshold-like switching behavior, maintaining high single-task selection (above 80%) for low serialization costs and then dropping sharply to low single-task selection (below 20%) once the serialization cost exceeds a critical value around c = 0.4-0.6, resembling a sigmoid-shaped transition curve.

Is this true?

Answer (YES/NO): NO